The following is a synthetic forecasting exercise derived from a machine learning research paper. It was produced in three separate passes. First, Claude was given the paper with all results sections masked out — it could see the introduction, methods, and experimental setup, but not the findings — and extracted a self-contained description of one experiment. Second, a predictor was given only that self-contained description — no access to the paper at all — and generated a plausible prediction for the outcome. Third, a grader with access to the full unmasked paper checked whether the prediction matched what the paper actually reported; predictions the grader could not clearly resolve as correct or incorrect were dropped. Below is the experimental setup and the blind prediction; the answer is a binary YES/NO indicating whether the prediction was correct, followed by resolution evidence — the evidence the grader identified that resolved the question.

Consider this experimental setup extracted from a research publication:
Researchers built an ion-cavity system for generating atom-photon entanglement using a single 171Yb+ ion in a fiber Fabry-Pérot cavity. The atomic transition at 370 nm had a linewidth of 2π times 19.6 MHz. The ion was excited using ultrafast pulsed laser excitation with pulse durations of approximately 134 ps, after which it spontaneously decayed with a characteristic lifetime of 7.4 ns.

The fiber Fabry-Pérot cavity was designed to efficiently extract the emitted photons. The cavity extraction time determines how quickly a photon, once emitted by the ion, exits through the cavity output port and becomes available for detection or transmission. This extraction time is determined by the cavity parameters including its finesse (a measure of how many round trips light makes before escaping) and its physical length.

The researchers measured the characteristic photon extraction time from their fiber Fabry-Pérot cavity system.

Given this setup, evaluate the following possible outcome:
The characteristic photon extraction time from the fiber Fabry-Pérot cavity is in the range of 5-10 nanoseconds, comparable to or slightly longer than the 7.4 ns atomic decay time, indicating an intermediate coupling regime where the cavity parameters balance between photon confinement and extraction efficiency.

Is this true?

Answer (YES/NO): NO